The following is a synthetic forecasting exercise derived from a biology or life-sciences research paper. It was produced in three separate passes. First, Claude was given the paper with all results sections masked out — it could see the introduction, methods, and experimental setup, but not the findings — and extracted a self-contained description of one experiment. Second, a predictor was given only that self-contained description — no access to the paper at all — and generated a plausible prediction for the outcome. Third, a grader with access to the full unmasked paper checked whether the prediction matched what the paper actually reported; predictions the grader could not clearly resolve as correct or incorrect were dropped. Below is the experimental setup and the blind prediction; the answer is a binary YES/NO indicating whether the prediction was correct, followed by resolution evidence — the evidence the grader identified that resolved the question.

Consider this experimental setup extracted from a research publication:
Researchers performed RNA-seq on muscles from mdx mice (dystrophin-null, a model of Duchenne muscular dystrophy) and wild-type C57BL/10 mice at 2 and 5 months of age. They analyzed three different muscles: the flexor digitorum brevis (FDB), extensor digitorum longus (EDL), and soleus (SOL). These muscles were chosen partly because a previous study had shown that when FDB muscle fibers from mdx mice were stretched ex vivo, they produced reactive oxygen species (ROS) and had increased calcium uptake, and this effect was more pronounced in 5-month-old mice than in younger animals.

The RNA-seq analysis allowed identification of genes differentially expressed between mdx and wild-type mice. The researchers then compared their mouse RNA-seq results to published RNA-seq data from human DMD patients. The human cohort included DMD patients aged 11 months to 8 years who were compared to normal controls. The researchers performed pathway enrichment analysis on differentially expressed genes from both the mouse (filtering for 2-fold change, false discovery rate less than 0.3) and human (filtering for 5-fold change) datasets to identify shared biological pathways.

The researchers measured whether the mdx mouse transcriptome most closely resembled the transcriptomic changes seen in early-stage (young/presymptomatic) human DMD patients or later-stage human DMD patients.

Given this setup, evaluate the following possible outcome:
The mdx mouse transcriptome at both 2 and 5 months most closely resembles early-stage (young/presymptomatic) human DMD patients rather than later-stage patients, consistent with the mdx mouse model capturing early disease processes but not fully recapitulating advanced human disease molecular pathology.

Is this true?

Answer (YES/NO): YES